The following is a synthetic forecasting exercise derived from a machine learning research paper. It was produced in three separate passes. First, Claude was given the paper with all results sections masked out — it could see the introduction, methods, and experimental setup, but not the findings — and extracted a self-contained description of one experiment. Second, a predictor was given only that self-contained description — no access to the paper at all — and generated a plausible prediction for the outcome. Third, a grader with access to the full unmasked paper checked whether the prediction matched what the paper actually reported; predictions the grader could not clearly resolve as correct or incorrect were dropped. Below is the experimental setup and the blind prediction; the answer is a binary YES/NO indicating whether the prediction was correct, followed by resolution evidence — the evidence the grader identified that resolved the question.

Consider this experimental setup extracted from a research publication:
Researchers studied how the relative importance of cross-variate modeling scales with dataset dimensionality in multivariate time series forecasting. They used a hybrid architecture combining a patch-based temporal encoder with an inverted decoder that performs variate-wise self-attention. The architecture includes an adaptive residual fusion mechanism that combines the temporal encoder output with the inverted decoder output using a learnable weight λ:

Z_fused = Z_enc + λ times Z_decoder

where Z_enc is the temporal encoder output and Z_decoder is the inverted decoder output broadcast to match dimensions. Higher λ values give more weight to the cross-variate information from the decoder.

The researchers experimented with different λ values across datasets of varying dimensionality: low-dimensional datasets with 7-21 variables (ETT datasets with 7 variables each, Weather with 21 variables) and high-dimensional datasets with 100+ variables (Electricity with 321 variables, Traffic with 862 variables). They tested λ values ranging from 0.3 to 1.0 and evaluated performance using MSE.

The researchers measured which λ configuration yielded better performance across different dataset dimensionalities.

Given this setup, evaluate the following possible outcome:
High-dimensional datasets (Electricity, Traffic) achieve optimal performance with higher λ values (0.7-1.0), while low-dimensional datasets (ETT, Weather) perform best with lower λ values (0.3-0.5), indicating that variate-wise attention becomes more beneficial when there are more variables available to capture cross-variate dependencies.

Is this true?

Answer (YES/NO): NO